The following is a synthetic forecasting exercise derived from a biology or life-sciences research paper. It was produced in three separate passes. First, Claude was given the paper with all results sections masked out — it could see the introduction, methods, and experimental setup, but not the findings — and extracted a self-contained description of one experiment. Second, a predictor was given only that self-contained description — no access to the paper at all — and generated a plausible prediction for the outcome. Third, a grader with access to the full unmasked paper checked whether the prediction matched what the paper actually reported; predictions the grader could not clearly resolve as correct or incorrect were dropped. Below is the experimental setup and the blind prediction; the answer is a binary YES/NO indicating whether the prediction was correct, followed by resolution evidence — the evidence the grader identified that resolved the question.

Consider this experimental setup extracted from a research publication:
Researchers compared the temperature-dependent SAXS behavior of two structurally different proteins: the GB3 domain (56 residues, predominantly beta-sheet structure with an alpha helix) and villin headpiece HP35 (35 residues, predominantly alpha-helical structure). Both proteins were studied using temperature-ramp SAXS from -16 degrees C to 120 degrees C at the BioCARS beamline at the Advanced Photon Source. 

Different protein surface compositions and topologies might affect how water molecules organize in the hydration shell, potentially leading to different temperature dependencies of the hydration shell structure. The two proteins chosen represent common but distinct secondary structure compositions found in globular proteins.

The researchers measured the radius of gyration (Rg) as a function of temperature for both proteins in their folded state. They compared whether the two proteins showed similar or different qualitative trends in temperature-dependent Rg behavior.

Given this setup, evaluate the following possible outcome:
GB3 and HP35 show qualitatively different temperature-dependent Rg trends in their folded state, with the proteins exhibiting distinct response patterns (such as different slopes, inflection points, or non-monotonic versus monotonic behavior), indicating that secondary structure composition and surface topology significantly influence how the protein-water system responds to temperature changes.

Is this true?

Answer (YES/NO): NO